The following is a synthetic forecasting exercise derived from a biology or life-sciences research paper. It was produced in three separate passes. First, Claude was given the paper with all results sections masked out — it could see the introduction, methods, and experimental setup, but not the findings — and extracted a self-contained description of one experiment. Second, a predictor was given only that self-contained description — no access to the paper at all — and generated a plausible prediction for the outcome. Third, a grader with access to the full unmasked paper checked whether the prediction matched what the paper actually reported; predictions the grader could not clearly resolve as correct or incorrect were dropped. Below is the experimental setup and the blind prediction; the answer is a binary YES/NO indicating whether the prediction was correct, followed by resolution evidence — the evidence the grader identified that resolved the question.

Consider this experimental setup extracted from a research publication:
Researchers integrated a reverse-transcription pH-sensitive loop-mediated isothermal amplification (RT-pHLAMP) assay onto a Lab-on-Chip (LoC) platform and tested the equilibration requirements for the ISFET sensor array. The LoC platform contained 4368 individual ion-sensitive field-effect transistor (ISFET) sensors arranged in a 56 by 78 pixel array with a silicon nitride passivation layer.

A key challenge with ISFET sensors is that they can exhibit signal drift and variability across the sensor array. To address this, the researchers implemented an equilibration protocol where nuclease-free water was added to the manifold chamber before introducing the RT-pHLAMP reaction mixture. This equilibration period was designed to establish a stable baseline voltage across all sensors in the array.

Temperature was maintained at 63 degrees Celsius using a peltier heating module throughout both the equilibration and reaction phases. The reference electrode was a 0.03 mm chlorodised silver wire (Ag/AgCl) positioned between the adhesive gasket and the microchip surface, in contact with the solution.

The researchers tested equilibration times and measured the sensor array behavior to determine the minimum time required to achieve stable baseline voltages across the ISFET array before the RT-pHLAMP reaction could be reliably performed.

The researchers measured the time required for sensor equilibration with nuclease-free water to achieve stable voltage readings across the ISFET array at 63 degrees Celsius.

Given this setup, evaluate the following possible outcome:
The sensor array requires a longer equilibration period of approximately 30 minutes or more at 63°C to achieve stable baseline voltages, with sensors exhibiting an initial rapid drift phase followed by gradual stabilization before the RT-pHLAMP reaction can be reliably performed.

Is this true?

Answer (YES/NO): NO